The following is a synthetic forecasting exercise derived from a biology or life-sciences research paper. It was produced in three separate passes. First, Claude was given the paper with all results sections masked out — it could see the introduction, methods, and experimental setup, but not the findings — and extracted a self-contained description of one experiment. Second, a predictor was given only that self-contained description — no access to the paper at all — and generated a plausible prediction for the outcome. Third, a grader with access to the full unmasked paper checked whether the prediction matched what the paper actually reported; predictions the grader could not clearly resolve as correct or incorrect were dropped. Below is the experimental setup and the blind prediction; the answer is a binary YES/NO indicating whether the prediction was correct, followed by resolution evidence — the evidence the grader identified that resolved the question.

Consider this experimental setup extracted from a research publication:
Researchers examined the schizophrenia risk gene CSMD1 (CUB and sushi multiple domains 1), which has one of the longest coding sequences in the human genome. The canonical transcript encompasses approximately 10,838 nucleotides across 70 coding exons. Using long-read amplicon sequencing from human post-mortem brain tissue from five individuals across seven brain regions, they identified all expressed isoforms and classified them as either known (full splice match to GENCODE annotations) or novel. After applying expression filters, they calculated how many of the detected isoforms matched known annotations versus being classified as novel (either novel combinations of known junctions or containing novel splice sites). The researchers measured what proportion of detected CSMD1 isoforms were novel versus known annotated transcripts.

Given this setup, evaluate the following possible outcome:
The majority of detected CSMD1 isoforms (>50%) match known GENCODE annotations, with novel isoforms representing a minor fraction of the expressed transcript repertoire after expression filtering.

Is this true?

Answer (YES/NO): NO